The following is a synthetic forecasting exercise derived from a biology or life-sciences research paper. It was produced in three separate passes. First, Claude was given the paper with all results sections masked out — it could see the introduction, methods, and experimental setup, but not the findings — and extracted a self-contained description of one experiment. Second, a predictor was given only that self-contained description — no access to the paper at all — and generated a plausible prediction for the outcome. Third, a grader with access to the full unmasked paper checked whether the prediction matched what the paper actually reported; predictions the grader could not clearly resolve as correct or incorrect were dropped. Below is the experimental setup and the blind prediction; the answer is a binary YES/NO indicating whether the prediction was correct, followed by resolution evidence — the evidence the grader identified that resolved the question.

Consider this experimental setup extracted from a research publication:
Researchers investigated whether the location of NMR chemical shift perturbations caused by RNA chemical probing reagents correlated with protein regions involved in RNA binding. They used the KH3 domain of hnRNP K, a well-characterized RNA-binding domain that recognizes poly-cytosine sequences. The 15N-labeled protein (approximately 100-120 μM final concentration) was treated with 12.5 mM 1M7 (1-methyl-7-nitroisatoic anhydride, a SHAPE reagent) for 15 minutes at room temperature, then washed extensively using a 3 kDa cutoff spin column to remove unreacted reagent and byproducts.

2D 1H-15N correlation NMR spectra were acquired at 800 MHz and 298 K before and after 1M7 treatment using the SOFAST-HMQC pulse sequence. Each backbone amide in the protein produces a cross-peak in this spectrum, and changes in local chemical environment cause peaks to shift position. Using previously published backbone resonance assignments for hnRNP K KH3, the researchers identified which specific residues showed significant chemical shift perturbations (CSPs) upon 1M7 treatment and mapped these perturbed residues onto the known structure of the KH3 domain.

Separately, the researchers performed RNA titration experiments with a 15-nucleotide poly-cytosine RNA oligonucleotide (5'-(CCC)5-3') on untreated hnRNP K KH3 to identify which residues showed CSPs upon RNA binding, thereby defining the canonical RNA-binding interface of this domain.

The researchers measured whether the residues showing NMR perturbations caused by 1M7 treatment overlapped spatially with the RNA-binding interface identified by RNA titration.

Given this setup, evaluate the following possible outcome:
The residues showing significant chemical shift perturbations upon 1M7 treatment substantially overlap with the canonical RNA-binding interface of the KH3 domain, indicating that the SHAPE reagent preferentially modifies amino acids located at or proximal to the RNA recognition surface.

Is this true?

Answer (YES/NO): YES